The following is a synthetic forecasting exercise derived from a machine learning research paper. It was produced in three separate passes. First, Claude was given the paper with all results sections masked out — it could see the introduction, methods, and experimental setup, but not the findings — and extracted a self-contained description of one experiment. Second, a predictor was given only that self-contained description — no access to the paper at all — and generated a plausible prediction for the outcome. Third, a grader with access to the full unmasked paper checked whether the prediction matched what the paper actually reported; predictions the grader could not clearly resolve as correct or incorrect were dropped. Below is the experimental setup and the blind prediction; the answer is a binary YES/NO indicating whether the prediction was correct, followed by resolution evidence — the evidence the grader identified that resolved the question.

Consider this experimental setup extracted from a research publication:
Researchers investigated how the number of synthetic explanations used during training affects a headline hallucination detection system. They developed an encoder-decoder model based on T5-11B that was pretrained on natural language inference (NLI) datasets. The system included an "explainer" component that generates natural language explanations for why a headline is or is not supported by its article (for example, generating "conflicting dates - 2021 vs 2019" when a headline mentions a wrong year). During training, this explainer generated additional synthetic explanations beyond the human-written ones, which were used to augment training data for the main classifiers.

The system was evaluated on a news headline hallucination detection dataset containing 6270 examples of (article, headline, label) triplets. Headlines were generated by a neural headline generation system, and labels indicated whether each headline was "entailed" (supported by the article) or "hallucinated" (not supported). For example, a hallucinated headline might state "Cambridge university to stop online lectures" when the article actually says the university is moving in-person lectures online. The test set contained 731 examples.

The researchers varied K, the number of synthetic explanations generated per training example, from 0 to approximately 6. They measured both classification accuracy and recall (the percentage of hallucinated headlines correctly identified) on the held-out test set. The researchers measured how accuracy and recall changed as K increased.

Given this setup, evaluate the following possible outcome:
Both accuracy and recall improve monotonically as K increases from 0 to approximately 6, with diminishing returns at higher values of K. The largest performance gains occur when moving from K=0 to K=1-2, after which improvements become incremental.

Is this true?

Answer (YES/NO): NO